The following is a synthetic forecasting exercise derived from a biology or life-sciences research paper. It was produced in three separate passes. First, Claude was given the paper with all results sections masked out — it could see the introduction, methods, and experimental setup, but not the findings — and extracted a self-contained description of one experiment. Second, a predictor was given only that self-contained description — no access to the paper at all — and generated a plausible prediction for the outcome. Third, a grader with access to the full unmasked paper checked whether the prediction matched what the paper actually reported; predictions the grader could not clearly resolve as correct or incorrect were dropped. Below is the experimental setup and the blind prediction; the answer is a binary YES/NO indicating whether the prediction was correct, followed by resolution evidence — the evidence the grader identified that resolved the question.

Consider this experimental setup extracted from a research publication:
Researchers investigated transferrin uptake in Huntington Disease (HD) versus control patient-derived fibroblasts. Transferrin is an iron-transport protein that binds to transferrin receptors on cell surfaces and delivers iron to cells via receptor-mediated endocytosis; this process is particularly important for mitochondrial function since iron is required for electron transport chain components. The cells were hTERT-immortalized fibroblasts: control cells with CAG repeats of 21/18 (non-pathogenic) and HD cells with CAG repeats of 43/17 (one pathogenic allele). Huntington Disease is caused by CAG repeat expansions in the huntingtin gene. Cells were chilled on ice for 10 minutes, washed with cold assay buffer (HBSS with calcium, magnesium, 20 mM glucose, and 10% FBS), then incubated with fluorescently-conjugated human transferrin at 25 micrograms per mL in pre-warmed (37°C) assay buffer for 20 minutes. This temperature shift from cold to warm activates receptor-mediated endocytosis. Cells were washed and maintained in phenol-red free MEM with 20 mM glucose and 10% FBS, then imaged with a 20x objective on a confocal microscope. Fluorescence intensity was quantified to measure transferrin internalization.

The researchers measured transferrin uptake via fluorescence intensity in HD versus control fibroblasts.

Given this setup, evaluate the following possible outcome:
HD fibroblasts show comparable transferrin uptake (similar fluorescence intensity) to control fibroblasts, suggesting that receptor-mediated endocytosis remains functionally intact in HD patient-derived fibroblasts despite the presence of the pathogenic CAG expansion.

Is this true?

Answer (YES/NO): NO